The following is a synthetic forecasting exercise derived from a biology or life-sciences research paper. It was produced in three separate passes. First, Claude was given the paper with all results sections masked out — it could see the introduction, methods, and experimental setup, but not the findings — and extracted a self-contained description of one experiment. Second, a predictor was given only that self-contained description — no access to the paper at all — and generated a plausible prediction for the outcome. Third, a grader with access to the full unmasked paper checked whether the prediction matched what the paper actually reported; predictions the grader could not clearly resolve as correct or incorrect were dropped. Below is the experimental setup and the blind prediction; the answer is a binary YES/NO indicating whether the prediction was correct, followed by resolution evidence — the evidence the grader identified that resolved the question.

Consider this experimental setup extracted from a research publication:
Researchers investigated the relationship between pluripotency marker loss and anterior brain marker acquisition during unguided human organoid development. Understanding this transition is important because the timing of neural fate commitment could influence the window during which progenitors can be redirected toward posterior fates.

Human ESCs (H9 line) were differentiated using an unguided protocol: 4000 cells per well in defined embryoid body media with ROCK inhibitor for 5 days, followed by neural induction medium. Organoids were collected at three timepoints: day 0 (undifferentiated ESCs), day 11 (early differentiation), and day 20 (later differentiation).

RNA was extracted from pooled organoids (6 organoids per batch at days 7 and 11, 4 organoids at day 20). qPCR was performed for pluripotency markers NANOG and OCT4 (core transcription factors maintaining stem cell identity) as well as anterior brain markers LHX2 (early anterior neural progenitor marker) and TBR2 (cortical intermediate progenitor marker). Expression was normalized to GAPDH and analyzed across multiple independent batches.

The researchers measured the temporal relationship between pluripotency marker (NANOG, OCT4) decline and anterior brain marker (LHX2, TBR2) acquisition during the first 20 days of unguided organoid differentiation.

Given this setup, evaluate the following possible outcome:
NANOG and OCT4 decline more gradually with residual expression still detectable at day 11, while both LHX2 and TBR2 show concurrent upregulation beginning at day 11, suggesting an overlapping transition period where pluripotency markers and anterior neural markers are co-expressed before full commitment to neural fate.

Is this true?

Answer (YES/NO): NO